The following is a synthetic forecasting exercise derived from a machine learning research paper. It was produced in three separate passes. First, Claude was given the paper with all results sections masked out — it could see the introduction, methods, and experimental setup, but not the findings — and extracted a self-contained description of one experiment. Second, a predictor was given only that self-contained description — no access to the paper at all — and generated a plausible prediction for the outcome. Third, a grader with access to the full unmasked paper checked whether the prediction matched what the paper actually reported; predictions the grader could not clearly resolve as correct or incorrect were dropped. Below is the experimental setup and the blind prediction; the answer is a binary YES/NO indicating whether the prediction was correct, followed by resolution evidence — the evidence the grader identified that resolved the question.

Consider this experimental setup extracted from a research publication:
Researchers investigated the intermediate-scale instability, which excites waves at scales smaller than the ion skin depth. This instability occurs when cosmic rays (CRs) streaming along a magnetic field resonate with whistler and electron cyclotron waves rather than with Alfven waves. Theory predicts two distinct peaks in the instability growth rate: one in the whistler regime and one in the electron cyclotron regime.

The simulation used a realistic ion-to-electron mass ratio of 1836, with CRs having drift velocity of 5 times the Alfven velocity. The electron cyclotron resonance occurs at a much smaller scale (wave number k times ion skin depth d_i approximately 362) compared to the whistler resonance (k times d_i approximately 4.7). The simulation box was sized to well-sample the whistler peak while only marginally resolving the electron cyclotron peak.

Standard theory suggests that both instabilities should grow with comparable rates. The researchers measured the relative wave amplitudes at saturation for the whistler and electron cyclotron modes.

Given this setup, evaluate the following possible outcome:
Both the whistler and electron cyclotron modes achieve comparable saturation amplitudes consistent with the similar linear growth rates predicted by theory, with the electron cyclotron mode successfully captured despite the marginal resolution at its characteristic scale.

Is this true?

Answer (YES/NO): NO